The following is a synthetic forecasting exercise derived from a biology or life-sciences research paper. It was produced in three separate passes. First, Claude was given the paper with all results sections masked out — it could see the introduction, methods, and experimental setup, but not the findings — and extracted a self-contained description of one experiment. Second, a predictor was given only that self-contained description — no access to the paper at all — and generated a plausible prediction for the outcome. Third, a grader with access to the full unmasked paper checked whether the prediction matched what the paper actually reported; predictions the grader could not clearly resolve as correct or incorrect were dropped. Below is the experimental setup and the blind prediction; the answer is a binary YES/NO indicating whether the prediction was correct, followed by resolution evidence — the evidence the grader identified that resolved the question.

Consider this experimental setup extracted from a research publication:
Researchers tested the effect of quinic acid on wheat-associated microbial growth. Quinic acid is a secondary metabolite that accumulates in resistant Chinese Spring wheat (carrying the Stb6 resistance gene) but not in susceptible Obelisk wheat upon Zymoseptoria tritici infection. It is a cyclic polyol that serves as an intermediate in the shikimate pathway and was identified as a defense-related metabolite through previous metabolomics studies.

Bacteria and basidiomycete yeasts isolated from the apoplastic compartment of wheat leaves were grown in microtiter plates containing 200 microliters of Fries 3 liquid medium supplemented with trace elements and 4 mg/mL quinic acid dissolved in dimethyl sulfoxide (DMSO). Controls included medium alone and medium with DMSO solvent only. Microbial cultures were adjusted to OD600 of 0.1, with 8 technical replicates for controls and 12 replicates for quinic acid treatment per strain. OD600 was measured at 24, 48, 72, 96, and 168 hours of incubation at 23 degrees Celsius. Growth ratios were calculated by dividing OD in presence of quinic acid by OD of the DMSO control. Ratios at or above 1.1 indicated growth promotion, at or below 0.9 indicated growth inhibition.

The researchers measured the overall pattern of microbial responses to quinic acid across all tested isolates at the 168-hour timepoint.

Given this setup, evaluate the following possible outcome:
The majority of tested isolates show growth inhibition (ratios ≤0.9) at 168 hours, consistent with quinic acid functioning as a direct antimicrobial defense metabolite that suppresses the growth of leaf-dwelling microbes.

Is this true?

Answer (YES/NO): NO